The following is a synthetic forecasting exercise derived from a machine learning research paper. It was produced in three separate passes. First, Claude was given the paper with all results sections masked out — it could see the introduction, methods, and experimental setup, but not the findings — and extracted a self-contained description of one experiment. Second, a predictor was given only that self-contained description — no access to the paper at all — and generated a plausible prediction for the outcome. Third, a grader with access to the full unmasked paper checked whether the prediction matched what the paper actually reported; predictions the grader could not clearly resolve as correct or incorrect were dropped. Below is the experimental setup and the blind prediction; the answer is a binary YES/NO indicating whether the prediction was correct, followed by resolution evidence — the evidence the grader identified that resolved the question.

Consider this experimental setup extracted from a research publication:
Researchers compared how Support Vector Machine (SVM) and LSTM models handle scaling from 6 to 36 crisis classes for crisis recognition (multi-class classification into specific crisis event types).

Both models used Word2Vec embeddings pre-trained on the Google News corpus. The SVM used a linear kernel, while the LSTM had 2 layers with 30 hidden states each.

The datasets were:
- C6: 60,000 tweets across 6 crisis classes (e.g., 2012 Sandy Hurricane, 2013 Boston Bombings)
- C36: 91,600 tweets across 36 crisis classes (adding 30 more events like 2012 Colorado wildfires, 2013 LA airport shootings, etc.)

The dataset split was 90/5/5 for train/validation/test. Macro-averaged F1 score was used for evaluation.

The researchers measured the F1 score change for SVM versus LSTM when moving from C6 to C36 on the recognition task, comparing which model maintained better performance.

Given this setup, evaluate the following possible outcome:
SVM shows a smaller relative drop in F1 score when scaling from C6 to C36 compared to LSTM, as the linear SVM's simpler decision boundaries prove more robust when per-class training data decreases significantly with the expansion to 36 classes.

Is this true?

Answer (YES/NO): YES